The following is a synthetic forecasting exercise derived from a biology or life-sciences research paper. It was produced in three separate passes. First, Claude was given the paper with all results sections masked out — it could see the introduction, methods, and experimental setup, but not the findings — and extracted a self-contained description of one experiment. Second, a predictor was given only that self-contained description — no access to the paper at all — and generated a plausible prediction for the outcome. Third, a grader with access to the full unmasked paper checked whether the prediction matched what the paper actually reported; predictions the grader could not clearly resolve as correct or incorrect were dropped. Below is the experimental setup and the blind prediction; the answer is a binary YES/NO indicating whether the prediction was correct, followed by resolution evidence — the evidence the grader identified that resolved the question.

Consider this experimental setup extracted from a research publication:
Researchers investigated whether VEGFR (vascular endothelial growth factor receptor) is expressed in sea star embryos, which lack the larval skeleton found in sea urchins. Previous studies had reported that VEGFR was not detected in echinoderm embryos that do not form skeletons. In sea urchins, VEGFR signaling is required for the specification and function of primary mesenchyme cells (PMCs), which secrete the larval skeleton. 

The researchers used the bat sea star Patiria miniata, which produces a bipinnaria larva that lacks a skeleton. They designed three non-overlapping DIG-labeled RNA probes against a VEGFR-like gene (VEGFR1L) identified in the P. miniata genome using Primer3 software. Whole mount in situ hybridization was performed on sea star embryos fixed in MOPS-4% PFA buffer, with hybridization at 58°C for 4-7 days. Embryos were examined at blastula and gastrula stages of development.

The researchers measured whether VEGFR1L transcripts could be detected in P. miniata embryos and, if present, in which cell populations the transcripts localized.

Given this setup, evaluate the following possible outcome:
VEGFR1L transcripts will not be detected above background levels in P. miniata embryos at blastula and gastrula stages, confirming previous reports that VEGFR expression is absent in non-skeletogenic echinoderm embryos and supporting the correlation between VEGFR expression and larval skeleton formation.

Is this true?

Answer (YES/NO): NO